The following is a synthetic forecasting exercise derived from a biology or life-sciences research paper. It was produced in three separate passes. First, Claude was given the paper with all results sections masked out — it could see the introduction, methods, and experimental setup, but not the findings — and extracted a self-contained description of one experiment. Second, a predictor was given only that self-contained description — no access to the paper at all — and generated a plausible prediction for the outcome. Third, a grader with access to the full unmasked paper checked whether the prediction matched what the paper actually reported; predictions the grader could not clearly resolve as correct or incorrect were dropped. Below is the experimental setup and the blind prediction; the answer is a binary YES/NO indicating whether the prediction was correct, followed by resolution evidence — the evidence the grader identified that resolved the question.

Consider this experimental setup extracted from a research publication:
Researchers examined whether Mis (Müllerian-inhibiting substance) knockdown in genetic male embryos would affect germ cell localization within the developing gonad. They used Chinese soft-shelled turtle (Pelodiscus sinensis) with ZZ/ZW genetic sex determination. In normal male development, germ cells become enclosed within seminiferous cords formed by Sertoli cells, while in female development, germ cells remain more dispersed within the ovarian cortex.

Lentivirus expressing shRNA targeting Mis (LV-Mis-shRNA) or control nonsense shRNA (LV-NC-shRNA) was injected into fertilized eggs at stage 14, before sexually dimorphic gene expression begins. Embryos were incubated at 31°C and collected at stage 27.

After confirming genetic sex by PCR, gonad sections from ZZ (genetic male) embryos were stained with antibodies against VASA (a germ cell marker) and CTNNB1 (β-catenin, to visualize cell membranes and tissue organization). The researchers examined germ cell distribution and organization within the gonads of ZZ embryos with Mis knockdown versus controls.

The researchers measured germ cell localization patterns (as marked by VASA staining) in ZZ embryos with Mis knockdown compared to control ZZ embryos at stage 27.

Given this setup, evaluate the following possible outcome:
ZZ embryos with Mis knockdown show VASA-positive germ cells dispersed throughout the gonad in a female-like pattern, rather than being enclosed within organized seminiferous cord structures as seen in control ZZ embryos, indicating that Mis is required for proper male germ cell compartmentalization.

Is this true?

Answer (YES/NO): NO